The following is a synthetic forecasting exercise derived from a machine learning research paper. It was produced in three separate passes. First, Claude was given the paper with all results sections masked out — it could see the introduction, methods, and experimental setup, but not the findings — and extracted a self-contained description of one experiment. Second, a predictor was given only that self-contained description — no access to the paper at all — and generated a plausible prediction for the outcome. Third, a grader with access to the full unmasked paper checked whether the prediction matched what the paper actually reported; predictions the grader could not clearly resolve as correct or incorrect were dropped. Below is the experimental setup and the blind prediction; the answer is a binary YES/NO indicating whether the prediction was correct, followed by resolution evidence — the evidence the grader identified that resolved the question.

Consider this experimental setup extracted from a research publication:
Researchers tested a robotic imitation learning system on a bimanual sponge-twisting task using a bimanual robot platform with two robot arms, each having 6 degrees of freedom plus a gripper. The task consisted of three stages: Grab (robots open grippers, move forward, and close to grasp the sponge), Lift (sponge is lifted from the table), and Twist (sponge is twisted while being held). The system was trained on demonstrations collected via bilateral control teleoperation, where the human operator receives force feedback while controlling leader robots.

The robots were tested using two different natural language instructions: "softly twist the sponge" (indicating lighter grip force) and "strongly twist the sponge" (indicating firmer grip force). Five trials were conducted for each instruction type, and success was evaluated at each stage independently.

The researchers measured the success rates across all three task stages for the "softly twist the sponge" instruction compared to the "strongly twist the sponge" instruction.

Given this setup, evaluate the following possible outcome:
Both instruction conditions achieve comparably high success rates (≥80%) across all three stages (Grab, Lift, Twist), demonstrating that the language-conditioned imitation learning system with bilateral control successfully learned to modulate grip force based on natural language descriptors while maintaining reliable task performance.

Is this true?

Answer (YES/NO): YES